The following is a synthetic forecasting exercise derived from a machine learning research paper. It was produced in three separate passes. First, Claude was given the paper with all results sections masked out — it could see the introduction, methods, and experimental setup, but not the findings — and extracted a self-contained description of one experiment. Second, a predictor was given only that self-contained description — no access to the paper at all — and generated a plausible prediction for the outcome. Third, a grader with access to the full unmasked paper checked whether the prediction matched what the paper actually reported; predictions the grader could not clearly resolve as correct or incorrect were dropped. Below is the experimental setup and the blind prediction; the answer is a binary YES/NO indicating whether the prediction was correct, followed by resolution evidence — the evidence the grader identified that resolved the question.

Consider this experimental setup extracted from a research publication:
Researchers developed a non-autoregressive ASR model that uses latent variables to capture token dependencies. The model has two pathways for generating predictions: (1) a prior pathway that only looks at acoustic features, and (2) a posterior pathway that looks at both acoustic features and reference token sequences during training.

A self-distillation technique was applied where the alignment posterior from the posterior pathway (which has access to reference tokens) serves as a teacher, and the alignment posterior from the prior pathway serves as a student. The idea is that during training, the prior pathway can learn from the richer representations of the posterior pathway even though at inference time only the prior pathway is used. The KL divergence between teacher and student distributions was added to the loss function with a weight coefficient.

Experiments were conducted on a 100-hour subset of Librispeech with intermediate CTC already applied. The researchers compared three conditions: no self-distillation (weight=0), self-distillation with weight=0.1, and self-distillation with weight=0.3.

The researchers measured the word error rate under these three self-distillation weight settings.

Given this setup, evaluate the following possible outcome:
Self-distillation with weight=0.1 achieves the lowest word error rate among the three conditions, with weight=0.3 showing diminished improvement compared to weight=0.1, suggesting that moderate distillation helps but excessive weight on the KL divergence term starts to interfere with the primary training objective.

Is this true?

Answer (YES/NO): NO